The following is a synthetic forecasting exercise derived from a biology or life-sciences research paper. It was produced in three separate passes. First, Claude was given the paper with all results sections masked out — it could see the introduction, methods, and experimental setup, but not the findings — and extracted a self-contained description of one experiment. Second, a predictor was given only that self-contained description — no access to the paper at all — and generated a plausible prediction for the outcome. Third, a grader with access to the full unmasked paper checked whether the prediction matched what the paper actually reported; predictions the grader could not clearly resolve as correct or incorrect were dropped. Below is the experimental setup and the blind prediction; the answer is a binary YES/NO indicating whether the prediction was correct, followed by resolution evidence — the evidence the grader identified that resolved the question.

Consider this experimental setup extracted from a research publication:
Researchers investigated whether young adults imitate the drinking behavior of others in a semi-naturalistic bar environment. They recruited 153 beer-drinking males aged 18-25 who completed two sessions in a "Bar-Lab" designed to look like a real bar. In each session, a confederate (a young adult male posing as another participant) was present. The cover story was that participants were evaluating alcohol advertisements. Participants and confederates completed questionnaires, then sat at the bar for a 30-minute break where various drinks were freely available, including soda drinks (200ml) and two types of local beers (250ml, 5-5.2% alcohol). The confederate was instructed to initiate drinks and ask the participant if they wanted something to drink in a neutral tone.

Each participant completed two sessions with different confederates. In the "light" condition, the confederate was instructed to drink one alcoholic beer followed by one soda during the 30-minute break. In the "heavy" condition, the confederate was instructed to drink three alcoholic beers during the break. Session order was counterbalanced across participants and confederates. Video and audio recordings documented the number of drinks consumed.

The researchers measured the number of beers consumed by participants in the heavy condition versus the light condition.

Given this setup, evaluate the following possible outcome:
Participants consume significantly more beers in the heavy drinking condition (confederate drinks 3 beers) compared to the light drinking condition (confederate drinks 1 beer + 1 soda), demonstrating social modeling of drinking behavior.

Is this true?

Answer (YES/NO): YES